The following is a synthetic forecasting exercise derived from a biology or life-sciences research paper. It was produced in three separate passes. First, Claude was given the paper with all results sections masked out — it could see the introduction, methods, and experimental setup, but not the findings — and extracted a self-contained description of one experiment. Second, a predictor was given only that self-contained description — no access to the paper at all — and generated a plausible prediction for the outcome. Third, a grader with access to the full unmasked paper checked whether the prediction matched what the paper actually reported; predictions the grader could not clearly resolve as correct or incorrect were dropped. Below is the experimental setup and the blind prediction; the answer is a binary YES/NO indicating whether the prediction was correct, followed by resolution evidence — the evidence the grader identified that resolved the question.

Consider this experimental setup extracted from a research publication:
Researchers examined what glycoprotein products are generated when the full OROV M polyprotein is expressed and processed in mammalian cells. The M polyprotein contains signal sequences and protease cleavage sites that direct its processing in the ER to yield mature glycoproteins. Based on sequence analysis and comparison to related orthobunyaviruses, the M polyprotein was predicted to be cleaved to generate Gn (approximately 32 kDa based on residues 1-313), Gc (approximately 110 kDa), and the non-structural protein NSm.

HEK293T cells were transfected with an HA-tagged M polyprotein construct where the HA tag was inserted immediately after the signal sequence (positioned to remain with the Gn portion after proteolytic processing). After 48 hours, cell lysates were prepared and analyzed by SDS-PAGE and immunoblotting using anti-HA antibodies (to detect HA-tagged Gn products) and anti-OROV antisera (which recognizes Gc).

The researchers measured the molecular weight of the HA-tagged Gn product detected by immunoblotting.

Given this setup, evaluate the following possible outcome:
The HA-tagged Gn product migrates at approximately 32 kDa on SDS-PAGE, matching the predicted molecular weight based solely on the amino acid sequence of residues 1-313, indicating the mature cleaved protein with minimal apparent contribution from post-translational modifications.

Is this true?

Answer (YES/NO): NO